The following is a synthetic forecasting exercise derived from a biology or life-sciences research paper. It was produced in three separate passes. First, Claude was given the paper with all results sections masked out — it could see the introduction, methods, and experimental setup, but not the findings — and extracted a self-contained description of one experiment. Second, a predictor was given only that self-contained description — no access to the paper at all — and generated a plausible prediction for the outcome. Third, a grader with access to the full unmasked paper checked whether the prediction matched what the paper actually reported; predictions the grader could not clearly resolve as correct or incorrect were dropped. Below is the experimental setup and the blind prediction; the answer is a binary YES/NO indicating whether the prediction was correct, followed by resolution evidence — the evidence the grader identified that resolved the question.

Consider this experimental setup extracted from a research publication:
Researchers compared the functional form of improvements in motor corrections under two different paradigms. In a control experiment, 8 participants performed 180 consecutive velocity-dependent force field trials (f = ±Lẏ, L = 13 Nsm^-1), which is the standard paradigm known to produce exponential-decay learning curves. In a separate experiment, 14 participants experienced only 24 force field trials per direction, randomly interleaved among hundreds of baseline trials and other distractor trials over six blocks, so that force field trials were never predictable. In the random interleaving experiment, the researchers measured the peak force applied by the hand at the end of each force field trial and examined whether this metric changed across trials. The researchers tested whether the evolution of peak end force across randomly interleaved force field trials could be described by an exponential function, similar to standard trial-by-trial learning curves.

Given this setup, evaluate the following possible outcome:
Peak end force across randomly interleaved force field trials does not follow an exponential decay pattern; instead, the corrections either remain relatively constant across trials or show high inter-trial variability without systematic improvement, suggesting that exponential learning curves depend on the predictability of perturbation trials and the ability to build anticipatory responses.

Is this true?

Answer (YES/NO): NO